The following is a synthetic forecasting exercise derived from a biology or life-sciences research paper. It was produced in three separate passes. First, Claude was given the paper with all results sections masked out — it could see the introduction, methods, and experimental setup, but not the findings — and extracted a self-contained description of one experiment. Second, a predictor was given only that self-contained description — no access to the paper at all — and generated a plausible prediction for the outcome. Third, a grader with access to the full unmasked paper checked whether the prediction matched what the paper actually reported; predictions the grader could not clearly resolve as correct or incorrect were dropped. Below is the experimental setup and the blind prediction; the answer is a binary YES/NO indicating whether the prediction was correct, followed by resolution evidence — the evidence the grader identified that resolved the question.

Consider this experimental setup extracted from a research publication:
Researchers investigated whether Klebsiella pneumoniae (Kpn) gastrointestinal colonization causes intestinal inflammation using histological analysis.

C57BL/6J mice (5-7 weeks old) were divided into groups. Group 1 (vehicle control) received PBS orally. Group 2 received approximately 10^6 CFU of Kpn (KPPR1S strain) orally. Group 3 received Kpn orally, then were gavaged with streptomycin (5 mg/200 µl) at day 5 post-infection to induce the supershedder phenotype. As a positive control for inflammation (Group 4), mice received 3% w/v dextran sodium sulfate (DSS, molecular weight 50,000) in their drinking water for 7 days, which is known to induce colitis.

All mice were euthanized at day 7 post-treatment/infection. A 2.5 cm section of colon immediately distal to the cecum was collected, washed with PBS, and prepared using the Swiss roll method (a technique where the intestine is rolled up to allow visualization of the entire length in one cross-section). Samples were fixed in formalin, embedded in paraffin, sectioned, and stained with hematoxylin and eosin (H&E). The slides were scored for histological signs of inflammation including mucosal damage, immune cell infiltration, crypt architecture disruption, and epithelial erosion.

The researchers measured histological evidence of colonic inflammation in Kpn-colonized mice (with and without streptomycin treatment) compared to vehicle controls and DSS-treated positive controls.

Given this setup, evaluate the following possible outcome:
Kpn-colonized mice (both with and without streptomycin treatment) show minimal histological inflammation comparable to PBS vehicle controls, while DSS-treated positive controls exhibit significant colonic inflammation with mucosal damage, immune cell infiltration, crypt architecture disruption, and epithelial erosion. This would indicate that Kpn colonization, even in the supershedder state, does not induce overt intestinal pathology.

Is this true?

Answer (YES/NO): YES